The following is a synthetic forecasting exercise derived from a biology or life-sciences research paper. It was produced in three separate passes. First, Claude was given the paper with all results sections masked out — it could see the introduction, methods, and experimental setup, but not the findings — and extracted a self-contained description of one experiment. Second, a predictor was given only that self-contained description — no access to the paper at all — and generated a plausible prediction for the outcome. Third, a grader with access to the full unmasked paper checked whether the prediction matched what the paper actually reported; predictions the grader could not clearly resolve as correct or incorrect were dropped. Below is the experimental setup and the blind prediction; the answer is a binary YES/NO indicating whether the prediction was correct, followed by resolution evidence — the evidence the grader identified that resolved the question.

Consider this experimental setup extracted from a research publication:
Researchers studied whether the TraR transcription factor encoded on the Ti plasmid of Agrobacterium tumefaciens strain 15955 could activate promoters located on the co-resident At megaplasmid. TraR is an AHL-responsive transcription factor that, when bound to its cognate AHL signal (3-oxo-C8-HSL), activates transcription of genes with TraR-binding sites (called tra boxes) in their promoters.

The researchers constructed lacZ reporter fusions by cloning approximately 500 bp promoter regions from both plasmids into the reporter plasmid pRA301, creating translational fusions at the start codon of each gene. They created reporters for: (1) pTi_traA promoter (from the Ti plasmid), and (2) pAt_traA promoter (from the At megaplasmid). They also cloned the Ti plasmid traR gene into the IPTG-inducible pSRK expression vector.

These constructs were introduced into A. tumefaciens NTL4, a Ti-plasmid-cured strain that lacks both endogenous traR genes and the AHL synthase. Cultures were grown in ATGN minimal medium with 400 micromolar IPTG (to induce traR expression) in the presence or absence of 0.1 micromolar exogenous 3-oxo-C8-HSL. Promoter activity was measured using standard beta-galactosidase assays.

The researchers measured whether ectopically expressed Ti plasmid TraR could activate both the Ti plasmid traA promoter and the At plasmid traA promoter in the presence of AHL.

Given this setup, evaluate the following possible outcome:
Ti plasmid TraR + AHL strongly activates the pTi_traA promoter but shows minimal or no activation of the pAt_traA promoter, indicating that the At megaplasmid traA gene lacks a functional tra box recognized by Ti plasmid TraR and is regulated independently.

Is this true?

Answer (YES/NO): NO